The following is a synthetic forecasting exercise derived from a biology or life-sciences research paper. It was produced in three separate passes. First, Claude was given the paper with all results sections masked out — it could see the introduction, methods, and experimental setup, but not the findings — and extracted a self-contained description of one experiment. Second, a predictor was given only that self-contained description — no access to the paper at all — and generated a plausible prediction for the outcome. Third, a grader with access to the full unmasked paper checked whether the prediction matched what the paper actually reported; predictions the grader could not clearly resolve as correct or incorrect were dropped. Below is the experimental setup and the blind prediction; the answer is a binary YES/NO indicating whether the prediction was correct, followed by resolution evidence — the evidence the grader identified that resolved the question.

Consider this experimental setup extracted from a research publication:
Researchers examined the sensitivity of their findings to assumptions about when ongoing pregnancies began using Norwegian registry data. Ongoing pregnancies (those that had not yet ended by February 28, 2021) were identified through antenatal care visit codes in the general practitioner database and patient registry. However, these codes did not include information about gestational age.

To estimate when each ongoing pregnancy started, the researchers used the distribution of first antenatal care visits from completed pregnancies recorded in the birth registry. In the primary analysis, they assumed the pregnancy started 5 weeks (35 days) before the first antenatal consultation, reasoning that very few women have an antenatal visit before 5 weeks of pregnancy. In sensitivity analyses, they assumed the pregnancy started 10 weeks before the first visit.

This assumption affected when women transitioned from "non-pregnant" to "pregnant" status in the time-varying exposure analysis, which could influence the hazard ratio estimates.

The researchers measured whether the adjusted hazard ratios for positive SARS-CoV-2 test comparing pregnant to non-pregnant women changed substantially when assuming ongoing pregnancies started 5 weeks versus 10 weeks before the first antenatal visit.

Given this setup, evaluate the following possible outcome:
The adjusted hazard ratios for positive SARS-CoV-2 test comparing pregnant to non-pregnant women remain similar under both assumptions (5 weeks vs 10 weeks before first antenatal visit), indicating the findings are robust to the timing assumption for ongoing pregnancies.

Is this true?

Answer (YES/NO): YES